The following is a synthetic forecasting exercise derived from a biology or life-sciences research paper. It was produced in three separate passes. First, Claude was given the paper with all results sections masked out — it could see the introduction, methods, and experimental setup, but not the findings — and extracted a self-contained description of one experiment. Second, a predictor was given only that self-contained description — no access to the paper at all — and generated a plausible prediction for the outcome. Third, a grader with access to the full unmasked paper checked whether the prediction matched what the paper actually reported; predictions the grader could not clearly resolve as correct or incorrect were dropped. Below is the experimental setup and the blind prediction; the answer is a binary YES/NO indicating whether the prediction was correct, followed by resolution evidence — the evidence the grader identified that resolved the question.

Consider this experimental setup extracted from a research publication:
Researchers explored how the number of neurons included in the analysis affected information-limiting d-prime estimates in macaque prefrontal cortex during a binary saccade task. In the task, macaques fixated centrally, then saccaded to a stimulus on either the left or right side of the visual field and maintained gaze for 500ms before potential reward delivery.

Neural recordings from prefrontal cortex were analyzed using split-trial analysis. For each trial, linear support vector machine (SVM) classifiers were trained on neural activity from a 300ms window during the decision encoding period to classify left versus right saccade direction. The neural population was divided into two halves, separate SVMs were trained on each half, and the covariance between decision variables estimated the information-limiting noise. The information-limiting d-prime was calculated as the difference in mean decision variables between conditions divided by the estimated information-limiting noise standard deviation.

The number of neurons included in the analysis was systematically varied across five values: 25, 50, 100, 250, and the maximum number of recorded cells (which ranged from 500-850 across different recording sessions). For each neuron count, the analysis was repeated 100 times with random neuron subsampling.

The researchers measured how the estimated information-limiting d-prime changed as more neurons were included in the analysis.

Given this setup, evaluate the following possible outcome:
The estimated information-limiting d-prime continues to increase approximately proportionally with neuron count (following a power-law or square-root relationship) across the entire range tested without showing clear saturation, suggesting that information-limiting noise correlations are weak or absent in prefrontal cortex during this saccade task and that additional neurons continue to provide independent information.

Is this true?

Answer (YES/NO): NO